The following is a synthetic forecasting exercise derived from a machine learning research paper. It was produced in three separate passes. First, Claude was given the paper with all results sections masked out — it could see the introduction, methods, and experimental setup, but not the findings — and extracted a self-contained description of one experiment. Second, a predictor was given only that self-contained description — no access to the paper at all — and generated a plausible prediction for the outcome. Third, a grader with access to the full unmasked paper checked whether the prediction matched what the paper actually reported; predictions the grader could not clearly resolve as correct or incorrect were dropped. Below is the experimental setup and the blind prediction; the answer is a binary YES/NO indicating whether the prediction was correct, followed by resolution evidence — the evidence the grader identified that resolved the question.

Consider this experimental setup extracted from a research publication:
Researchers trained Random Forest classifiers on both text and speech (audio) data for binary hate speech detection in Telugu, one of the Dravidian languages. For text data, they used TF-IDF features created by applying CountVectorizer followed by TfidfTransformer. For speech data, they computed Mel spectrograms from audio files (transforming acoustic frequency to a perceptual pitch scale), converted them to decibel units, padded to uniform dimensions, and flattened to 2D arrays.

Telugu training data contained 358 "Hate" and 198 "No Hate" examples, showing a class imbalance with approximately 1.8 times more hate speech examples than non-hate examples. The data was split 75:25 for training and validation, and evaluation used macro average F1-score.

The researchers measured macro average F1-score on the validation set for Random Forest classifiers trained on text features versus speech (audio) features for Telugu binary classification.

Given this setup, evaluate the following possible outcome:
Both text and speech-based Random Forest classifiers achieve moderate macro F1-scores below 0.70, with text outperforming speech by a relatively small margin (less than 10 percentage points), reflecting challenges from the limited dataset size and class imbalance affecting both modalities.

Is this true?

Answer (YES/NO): NO